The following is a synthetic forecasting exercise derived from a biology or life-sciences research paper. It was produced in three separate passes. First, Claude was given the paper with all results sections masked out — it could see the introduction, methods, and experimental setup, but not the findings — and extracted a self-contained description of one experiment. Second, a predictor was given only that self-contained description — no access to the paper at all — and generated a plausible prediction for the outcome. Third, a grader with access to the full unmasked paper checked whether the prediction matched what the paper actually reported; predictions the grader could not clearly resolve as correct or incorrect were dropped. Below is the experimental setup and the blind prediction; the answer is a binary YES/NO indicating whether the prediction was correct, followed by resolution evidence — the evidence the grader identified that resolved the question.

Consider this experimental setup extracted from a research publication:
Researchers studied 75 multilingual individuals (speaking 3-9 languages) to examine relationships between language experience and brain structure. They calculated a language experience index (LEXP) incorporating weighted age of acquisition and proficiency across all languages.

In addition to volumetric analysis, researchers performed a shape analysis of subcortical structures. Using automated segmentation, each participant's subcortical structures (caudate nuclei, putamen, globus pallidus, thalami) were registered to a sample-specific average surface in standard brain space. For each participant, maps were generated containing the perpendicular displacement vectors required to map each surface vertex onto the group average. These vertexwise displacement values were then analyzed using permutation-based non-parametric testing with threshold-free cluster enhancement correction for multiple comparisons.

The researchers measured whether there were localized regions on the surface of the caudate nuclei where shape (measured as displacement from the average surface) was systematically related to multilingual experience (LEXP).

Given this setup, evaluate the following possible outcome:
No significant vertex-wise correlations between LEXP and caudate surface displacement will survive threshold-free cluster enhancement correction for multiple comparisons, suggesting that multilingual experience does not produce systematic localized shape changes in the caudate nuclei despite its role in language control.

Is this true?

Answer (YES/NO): NO